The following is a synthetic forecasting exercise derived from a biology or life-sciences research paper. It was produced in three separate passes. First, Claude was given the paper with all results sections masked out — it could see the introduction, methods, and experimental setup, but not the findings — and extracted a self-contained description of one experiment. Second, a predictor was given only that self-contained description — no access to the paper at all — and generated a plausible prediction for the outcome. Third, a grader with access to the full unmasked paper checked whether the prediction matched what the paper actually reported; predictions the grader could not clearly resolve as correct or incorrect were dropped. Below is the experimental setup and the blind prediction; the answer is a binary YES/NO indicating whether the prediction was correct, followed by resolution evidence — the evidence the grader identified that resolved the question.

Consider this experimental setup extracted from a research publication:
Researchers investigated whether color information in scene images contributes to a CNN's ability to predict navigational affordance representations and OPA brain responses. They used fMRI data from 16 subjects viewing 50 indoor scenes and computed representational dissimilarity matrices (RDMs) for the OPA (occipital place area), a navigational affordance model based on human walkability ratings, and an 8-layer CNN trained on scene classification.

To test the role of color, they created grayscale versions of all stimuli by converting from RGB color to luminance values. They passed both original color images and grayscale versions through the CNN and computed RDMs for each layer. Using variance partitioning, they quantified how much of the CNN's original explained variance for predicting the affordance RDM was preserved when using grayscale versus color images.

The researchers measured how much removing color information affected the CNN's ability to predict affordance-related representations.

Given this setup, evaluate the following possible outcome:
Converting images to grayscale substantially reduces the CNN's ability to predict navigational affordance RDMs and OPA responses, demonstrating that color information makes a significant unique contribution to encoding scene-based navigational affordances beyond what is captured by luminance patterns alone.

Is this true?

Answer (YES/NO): NO